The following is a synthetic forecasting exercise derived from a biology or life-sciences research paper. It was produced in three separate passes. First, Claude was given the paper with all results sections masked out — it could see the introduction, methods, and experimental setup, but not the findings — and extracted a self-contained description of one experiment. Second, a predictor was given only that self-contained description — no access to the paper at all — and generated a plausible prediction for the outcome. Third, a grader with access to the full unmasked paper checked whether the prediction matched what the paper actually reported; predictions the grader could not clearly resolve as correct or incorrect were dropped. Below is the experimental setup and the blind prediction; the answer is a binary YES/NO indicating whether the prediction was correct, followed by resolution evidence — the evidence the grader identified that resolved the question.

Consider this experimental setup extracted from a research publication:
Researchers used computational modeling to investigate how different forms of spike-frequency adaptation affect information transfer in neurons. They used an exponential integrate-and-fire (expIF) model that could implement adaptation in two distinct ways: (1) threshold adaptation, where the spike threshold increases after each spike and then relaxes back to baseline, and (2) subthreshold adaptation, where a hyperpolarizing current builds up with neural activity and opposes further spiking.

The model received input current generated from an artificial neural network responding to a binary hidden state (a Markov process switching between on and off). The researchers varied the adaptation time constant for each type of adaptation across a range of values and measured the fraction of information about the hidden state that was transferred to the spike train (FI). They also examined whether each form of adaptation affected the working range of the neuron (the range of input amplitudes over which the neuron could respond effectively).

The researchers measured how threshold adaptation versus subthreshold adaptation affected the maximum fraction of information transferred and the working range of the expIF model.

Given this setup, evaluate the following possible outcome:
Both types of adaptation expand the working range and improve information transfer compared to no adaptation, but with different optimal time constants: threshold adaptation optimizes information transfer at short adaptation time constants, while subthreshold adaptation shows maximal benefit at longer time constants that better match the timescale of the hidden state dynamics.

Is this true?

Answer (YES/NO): NO